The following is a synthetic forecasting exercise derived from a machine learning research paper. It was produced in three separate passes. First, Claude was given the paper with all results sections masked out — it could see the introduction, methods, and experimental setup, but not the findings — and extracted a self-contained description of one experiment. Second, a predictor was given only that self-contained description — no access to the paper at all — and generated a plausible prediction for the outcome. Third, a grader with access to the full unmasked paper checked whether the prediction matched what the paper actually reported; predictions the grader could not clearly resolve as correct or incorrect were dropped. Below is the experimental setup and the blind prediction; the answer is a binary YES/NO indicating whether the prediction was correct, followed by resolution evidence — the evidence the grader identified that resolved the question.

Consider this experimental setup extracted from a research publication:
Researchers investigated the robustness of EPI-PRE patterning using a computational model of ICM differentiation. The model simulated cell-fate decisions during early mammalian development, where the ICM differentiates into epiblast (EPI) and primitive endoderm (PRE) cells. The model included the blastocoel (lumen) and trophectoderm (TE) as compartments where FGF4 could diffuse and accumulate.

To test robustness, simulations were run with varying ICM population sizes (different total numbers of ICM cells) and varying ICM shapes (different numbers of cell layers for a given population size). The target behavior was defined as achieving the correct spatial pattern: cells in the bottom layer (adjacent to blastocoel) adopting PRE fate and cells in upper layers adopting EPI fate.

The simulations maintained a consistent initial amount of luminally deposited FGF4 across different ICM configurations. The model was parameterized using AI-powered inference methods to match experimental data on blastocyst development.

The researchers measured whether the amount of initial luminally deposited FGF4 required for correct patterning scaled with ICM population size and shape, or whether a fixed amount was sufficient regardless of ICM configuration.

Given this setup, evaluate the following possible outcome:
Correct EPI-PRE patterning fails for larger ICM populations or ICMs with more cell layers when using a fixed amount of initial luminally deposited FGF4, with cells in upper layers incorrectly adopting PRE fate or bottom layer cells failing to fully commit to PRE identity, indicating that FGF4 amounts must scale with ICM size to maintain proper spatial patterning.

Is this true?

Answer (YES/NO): NO